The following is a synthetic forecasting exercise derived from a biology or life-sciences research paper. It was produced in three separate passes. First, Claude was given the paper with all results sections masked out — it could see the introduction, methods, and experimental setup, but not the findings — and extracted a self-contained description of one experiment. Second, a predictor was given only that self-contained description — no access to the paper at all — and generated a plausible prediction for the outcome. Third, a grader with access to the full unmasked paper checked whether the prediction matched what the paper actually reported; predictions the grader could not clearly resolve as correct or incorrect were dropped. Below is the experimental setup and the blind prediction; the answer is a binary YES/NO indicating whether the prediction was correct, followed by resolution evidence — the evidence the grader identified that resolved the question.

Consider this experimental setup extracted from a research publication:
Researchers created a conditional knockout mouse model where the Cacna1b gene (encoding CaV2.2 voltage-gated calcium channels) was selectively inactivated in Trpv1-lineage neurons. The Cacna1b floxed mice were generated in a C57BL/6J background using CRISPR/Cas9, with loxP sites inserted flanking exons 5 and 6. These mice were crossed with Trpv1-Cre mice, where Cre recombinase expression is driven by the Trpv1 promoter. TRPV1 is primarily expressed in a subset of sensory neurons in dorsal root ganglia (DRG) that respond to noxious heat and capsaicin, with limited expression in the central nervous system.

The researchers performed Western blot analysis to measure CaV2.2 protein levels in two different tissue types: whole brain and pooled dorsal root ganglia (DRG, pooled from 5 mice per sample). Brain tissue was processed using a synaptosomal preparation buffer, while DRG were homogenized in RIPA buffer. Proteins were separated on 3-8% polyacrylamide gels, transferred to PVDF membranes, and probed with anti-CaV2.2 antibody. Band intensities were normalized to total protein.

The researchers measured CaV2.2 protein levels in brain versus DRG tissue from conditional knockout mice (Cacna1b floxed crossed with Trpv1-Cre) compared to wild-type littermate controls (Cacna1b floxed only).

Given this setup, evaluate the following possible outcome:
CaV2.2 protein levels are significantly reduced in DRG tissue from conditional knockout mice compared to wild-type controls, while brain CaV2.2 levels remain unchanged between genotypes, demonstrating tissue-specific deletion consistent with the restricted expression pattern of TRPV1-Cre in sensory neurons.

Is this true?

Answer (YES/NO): YES